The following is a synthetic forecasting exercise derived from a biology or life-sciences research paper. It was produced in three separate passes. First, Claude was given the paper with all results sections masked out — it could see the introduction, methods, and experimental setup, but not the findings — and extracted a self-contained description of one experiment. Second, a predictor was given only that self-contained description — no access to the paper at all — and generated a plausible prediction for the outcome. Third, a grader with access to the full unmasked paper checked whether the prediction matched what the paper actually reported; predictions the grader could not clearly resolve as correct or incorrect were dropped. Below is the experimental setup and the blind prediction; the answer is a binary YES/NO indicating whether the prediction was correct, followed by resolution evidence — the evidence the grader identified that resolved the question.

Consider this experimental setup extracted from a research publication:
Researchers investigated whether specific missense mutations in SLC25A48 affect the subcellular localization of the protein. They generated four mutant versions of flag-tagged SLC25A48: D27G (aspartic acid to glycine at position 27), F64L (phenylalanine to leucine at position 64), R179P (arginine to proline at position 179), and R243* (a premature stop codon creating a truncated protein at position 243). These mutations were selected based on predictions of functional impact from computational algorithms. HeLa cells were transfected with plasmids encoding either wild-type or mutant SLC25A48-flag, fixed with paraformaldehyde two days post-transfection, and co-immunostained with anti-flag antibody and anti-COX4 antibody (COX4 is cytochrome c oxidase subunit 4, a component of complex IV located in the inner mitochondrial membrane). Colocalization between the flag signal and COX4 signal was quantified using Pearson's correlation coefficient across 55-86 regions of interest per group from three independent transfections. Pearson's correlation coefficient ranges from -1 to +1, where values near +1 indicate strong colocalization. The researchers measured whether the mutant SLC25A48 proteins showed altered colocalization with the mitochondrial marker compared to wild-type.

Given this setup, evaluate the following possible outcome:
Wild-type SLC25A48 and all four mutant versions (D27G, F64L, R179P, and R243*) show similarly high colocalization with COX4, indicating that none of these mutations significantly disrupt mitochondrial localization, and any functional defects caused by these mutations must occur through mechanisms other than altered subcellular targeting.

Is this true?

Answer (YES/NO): NO